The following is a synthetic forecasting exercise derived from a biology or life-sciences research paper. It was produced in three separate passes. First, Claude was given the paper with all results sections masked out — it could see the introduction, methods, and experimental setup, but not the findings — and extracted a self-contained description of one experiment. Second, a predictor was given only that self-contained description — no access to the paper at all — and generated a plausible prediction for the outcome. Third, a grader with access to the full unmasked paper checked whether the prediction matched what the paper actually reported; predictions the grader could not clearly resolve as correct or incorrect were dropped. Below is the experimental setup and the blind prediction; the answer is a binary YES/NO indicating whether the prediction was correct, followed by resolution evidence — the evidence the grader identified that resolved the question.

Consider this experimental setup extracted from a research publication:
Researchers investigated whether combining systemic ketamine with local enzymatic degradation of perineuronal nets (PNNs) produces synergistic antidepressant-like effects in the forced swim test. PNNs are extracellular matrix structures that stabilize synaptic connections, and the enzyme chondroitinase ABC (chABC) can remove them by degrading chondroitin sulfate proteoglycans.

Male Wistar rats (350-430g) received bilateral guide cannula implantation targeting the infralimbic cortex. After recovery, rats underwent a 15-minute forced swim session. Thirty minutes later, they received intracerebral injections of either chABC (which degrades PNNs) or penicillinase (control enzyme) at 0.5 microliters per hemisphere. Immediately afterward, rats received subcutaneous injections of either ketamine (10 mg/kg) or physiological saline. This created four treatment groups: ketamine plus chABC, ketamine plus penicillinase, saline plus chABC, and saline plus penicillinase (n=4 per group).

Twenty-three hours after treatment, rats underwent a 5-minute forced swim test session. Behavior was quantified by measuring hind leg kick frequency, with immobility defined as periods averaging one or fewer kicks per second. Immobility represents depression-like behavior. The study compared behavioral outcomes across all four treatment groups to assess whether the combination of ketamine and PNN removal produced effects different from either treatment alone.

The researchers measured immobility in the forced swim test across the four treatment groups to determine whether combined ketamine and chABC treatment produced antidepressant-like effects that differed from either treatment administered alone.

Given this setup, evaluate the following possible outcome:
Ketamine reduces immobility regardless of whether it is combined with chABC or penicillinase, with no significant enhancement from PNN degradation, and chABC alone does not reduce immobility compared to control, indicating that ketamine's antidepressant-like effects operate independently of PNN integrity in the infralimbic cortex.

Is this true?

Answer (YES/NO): NO